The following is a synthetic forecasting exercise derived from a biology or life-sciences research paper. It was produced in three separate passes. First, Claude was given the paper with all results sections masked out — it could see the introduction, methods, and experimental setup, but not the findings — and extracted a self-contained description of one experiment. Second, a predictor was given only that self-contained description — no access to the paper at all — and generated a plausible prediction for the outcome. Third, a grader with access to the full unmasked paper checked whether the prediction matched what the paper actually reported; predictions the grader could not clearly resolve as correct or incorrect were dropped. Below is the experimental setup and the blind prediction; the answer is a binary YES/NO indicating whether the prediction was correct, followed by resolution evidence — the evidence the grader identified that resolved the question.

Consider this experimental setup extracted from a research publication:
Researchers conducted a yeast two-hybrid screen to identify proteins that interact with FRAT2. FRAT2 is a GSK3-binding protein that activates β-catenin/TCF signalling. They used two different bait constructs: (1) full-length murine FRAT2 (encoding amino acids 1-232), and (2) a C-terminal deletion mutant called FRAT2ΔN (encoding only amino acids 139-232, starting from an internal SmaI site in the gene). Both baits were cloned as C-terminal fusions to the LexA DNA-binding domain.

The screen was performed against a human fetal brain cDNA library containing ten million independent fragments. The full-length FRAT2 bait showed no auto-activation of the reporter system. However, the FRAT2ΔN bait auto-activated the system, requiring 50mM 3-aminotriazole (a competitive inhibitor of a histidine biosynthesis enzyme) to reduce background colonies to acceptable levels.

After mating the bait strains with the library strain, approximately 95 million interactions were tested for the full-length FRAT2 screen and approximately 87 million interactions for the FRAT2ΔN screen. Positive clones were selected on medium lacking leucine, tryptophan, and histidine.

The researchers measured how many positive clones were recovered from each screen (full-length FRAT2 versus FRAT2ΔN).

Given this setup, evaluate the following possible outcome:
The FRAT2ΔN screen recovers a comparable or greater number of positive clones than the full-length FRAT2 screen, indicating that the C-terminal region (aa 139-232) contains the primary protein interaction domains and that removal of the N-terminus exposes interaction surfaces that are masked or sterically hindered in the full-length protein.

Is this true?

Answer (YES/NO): YES